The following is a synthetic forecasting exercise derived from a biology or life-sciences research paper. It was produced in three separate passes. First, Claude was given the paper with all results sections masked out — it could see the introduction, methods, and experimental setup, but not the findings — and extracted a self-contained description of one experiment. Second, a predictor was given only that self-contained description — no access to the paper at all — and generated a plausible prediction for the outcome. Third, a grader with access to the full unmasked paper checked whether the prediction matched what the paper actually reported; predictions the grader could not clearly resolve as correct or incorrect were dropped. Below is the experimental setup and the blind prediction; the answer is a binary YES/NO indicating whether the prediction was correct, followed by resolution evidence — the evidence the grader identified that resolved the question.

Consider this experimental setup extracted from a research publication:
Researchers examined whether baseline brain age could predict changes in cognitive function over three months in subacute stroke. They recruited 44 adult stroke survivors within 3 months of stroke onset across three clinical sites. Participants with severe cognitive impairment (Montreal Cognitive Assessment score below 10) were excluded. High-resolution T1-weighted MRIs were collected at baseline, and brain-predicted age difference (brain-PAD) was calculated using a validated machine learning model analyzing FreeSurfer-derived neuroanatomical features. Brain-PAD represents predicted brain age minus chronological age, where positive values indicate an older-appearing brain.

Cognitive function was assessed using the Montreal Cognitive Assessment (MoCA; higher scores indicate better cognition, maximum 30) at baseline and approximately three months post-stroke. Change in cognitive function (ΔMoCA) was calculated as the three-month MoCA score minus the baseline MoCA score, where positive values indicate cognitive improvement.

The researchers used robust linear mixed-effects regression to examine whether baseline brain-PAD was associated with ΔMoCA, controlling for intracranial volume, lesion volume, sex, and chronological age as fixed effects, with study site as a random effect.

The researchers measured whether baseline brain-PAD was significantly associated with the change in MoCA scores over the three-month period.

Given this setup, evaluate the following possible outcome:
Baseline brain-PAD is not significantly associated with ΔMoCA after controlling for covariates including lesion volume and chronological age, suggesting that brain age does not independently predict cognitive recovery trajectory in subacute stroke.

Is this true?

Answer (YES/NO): YES